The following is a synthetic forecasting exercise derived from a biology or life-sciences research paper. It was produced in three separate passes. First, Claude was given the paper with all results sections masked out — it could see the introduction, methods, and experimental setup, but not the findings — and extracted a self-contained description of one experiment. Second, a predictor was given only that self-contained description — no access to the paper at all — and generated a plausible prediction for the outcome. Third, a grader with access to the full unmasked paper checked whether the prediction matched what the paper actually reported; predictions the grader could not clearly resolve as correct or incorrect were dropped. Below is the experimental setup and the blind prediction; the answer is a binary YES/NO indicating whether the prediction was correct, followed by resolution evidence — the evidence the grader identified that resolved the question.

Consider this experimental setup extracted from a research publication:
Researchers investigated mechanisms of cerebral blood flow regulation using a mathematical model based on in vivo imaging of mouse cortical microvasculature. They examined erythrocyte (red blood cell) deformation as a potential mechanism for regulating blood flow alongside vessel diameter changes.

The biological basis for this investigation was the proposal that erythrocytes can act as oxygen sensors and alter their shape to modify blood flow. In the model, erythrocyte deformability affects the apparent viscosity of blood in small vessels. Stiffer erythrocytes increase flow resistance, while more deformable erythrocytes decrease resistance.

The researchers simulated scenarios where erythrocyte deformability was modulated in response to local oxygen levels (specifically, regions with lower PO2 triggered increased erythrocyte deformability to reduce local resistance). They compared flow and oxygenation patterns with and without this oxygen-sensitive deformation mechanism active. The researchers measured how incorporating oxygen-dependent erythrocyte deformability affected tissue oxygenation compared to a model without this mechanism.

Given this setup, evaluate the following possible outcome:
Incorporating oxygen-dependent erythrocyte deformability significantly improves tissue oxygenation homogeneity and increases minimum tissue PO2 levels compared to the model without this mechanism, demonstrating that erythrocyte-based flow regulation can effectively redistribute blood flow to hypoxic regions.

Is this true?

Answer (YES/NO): NO